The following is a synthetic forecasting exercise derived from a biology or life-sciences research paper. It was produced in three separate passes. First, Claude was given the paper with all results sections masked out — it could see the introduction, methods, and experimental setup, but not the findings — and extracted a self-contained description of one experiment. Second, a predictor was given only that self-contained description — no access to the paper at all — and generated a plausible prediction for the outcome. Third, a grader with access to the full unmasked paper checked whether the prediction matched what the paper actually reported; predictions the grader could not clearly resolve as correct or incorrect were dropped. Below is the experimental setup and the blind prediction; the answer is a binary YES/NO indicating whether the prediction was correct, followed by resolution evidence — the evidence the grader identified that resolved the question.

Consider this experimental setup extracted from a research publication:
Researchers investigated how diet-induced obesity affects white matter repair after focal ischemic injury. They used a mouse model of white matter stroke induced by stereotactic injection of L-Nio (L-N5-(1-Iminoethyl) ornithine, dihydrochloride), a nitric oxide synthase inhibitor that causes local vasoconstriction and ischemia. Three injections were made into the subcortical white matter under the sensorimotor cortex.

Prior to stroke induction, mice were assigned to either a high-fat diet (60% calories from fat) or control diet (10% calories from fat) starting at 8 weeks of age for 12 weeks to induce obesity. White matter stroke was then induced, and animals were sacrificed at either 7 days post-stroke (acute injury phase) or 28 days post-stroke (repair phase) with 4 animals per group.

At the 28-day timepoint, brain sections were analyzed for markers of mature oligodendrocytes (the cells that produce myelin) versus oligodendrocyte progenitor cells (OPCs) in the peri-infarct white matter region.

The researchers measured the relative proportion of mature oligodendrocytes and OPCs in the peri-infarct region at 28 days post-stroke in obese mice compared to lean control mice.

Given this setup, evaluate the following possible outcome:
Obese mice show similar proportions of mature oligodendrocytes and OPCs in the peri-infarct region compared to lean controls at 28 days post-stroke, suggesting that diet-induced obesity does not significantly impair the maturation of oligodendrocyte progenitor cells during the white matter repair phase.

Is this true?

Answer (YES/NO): NO